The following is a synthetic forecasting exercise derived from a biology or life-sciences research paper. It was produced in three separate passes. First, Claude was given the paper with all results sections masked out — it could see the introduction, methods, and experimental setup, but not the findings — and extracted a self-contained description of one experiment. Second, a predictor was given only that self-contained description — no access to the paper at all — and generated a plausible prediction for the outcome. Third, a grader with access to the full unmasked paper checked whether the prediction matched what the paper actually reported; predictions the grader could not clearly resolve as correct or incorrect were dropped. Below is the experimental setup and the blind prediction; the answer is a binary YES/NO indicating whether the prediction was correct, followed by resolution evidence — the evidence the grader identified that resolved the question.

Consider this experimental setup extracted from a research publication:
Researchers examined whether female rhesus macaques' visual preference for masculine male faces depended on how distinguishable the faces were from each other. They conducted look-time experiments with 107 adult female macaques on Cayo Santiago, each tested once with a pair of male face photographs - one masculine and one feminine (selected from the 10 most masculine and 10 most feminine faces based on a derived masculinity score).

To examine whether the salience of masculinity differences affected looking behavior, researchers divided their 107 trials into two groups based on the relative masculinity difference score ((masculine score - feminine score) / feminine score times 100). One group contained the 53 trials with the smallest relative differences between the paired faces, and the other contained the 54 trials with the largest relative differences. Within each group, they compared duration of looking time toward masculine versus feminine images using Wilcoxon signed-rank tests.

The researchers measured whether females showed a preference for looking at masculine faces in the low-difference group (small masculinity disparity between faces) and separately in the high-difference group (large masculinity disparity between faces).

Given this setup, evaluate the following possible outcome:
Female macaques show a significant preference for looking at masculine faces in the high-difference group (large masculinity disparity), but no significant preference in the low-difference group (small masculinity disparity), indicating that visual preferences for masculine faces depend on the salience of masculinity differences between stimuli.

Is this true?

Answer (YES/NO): YES